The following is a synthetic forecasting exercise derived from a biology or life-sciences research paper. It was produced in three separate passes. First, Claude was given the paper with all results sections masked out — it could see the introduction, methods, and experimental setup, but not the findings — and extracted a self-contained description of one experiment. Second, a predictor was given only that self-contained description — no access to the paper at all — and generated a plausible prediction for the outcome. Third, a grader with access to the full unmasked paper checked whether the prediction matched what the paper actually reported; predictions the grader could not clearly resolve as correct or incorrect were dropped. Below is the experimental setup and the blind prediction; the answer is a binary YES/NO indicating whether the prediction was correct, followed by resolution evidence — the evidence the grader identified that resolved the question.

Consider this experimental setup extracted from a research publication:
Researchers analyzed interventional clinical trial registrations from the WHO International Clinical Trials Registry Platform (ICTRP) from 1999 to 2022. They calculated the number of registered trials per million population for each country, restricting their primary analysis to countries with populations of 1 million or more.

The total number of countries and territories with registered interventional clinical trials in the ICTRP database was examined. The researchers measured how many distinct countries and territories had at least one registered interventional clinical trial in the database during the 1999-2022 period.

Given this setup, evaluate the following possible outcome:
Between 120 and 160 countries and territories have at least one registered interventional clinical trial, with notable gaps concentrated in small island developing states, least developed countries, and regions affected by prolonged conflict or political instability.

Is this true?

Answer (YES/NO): NO